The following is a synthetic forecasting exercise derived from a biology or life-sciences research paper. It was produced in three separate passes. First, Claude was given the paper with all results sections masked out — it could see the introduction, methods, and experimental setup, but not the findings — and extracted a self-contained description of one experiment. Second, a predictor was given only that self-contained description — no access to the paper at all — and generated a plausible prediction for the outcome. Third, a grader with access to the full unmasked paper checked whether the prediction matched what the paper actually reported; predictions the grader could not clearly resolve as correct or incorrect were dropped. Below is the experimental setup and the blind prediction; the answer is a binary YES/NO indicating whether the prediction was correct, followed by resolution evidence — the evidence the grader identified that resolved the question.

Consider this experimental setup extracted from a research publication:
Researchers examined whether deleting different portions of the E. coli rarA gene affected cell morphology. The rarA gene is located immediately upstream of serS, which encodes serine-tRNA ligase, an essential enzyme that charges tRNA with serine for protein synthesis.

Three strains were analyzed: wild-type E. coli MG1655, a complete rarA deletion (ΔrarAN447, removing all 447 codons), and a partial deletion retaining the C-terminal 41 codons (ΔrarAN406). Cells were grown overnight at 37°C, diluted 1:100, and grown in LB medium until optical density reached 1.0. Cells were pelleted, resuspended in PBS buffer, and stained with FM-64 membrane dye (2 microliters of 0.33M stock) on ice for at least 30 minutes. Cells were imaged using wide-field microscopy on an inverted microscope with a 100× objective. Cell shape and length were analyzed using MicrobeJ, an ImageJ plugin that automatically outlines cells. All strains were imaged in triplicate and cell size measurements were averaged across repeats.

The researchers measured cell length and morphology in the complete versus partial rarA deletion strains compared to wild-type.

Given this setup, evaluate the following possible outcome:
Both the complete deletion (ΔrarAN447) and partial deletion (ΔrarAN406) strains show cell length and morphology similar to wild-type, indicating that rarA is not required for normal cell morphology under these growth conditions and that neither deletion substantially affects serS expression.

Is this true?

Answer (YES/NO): NO